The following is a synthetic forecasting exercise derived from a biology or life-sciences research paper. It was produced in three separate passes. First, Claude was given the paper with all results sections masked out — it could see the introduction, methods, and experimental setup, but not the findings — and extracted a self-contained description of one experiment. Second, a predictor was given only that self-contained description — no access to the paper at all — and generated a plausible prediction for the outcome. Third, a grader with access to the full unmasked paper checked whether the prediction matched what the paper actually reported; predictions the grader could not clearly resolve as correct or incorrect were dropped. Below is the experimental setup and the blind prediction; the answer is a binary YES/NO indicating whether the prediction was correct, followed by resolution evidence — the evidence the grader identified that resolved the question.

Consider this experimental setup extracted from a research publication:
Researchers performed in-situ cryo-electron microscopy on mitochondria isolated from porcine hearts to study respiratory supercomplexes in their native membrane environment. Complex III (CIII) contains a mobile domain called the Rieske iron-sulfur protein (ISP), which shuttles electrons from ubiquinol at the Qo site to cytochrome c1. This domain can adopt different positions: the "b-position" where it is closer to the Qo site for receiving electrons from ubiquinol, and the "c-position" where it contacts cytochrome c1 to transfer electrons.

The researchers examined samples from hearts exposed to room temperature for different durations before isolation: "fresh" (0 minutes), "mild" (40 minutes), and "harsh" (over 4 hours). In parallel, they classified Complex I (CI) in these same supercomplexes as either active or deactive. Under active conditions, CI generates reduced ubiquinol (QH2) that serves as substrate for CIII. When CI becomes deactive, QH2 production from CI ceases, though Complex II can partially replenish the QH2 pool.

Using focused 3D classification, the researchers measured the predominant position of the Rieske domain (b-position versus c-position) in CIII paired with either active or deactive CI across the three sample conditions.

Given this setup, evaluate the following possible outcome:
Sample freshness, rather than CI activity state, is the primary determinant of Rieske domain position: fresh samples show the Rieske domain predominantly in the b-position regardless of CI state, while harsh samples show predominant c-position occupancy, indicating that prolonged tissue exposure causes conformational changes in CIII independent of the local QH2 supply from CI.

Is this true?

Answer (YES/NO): NO